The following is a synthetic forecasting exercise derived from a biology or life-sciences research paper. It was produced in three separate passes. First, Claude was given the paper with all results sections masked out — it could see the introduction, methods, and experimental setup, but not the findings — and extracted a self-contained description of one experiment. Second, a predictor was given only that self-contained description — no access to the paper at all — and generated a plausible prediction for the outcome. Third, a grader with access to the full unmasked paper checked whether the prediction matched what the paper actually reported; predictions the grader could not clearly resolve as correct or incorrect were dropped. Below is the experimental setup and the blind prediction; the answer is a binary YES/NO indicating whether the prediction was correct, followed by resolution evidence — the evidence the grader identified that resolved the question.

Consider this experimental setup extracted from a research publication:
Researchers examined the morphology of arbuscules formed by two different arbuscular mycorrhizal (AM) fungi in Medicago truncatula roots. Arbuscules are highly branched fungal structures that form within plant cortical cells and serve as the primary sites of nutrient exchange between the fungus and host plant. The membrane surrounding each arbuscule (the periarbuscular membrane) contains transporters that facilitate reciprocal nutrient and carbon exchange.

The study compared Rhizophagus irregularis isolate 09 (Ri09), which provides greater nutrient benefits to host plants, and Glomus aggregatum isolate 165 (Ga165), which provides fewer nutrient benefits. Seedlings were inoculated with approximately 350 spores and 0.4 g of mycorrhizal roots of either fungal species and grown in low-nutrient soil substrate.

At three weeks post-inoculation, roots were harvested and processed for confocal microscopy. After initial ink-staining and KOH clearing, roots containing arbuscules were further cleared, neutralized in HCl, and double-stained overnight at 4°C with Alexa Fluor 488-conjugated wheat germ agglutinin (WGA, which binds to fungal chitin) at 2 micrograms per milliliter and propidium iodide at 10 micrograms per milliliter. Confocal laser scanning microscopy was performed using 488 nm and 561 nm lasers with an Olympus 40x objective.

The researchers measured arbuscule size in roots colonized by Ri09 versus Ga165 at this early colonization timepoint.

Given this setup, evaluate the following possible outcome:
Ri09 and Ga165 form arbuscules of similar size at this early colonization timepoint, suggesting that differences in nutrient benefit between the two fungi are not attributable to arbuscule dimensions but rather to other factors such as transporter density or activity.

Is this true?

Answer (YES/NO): NO